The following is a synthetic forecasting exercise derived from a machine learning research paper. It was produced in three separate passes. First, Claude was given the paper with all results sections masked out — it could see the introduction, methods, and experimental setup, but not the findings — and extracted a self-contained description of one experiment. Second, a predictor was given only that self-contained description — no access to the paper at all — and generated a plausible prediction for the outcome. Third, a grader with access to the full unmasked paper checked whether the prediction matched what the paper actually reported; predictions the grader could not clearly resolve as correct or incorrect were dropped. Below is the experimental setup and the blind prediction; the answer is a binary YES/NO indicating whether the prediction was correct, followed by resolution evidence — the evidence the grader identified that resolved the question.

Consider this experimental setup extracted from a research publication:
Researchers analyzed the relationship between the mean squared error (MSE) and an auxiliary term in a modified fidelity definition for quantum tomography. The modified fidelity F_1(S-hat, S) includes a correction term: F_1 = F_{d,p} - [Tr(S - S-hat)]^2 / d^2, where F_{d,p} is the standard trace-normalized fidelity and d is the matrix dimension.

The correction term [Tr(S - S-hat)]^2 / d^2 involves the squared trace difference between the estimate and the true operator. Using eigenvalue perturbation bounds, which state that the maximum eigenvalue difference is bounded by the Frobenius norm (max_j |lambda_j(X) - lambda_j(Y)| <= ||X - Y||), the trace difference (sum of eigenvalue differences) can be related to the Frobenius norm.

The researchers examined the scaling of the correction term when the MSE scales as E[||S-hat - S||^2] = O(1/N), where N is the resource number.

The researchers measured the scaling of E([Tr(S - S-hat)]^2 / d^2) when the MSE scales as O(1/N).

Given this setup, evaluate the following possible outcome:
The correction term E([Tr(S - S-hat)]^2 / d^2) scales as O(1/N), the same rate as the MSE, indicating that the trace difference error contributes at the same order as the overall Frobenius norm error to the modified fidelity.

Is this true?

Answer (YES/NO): YES